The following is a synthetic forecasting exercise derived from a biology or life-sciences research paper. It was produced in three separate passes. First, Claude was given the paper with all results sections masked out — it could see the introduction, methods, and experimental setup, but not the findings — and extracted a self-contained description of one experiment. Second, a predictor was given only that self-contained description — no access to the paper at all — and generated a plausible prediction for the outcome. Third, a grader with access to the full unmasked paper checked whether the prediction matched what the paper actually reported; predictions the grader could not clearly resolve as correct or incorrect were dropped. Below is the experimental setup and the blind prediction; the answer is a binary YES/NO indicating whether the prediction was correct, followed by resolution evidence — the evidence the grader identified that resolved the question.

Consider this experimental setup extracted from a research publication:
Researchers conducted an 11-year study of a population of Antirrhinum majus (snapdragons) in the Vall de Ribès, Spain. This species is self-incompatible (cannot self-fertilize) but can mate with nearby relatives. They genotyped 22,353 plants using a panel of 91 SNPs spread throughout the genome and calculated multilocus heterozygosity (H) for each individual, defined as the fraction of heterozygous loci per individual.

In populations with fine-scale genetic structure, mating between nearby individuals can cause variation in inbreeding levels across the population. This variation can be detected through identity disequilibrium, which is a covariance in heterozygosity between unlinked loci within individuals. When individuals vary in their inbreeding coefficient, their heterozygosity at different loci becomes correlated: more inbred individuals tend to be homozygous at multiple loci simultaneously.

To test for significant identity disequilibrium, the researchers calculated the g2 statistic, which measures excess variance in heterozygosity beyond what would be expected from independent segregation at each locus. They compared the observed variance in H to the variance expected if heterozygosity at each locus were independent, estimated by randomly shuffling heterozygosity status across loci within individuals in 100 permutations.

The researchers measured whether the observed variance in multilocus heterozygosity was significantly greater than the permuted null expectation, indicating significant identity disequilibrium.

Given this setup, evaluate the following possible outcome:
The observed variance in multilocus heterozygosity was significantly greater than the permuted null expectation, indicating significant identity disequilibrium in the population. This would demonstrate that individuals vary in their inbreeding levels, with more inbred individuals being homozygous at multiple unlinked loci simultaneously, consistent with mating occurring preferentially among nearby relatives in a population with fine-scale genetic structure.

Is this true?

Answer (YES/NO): YES